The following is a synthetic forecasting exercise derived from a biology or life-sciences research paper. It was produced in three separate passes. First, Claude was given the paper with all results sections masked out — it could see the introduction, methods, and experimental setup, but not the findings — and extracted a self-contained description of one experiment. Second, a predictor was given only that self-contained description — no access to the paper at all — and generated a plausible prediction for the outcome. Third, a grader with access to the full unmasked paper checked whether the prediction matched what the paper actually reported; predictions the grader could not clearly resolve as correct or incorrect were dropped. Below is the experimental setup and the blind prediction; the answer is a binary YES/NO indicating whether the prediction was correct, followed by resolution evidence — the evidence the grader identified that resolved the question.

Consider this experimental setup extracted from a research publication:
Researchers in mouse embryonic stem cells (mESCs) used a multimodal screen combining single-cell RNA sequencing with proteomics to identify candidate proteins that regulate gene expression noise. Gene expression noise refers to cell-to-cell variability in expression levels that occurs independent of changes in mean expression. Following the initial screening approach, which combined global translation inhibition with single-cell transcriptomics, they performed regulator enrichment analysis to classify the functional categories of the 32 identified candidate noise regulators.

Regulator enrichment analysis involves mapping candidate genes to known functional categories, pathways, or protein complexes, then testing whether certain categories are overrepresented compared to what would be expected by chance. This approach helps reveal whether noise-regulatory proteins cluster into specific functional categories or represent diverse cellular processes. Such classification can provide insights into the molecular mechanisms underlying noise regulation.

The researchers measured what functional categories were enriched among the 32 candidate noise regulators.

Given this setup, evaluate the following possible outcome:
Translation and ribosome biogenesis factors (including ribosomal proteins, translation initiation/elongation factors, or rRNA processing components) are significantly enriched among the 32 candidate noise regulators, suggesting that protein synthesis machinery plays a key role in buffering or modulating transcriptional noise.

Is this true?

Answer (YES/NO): NO